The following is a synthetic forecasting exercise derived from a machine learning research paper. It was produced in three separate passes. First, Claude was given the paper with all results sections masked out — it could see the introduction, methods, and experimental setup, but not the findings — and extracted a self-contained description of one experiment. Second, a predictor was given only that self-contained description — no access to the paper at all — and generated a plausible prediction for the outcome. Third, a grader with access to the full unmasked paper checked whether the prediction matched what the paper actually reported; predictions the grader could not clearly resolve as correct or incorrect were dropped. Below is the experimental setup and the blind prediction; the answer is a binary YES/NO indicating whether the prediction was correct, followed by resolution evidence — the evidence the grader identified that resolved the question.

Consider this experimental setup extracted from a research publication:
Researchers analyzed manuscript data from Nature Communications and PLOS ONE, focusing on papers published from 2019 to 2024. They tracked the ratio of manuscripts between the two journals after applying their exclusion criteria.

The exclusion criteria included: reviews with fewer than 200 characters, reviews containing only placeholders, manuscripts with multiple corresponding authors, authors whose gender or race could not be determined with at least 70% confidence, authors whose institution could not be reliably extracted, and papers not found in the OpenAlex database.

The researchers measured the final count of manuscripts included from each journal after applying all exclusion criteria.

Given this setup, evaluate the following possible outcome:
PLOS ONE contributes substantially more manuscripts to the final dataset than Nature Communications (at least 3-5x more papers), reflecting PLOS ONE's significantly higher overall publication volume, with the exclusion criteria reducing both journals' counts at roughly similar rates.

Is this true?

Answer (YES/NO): NO